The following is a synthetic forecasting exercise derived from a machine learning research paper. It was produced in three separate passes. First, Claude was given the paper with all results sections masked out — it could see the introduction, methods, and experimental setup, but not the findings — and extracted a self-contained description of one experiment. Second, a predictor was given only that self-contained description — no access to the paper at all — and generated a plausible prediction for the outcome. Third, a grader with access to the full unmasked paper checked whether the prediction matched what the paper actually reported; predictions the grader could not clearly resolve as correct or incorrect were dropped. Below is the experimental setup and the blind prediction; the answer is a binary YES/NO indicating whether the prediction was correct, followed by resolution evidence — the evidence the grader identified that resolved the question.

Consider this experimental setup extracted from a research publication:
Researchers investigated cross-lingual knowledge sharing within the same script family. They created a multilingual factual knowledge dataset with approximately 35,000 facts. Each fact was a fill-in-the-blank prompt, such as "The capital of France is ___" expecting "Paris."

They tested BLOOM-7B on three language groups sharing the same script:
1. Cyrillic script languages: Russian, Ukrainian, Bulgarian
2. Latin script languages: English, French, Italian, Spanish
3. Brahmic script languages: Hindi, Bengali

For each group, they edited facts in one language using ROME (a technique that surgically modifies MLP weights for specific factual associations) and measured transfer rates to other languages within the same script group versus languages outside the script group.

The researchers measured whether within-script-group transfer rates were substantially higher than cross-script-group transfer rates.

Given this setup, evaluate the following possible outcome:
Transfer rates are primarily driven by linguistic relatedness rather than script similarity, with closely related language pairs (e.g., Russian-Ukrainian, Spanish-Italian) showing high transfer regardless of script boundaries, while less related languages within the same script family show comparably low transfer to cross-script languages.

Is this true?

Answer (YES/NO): NO